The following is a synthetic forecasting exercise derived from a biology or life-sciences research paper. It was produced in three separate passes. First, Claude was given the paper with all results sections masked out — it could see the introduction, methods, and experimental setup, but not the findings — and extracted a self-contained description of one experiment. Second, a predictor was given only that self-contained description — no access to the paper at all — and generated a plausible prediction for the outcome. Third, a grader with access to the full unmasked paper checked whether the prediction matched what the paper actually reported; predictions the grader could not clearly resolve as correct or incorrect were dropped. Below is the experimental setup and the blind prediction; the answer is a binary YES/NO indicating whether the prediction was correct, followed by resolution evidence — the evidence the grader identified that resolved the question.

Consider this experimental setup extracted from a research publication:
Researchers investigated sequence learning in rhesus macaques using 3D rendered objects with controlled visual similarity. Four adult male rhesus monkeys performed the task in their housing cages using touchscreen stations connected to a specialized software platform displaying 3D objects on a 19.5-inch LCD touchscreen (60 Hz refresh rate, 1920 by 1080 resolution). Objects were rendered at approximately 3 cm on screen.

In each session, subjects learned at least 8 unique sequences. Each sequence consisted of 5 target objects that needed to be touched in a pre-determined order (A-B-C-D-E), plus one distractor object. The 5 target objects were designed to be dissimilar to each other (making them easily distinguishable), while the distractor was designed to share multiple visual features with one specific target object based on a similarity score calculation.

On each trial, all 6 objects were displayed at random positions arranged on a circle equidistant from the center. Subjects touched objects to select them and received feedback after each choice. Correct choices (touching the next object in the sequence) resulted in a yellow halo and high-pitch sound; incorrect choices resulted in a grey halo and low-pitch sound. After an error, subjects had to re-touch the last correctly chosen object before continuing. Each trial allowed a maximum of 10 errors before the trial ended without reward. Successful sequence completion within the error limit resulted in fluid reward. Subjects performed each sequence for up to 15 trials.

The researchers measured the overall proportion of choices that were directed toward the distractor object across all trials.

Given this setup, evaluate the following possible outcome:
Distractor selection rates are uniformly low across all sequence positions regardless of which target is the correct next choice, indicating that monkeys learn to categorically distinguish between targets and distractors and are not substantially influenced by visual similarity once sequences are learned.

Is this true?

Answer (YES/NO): NO